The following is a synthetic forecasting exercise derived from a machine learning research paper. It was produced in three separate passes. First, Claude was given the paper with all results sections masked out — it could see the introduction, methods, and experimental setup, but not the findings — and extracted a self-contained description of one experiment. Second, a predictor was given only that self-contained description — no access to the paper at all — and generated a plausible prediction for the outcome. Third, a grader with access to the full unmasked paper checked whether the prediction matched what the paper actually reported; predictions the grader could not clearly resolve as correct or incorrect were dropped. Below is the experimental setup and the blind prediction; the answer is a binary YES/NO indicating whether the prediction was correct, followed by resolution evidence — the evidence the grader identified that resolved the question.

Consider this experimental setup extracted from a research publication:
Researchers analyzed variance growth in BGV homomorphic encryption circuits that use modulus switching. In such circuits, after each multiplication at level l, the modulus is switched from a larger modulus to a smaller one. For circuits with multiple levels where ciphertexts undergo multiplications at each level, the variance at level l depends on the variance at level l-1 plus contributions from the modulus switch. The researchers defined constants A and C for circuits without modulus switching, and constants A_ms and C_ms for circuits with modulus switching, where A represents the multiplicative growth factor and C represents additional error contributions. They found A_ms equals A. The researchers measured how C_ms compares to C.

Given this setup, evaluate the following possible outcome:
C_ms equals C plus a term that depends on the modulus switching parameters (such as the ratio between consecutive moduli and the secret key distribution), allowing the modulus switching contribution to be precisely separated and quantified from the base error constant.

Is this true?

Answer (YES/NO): NO